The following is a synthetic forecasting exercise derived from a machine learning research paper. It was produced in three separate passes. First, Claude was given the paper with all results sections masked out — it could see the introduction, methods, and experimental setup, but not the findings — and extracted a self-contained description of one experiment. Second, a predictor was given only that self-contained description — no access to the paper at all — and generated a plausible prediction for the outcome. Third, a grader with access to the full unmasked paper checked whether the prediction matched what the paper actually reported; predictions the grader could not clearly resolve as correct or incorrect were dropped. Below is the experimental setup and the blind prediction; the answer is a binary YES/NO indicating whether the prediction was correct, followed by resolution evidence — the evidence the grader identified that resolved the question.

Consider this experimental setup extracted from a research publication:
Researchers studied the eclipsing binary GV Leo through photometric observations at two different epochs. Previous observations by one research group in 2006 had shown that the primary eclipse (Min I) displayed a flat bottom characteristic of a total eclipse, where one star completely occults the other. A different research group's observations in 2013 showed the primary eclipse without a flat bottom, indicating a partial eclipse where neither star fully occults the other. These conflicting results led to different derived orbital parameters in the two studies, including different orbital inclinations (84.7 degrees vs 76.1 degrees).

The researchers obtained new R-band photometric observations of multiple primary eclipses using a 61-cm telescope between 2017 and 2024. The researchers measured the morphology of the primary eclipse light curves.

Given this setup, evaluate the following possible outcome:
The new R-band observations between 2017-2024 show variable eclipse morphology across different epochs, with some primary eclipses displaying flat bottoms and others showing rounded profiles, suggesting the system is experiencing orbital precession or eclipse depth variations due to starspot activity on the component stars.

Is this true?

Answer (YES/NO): NO